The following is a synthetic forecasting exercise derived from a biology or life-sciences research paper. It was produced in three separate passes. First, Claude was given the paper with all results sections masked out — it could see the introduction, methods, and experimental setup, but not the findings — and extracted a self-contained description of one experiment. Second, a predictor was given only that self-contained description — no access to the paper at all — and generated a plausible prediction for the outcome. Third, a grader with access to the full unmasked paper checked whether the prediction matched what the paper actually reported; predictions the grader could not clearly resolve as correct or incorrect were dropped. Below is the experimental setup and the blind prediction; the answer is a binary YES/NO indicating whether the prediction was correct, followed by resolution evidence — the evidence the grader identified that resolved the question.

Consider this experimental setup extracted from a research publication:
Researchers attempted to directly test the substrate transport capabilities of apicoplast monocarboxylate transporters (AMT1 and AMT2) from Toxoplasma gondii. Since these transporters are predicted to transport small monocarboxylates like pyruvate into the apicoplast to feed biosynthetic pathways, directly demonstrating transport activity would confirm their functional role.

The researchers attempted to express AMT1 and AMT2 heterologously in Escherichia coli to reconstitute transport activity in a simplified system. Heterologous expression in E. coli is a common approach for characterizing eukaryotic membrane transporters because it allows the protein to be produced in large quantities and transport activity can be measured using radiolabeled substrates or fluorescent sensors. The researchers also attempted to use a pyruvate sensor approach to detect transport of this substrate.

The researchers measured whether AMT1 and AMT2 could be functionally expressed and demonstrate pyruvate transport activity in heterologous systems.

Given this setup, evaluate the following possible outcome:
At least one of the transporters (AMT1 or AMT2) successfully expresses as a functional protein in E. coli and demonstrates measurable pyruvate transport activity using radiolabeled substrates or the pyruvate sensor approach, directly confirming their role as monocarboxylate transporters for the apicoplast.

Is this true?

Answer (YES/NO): NO